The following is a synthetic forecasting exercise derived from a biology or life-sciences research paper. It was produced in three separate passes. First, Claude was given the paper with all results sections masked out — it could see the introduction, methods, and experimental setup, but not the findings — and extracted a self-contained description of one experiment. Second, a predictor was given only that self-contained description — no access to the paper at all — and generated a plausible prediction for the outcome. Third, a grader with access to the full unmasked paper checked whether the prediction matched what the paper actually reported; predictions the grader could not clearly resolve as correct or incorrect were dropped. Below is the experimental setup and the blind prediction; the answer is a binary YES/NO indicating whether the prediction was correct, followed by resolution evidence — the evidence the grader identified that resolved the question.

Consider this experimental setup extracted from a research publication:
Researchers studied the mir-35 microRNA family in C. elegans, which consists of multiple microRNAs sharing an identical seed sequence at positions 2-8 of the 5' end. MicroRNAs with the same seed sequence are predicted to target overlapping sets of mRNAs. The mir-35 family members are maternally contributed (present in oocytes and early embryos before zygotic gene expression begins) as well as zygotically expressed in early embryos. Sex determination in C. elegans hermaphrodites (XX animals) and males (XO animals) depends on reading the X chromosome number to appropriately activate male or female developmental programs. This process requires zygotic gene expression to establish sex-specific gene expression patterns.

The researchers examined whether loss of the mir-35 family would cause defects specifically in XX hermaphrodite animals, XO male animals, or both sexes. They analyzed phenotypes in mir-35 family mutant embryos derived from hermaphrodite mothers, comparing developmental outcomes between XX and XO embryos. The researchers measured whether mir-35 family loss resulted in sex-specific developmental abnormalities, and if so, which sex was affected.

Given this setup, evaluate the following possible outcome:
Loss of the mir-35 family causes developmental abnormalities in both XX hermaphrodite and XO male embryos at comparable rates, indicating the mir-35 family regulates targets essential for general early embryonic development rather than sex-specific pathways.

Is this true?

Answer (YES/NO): NO